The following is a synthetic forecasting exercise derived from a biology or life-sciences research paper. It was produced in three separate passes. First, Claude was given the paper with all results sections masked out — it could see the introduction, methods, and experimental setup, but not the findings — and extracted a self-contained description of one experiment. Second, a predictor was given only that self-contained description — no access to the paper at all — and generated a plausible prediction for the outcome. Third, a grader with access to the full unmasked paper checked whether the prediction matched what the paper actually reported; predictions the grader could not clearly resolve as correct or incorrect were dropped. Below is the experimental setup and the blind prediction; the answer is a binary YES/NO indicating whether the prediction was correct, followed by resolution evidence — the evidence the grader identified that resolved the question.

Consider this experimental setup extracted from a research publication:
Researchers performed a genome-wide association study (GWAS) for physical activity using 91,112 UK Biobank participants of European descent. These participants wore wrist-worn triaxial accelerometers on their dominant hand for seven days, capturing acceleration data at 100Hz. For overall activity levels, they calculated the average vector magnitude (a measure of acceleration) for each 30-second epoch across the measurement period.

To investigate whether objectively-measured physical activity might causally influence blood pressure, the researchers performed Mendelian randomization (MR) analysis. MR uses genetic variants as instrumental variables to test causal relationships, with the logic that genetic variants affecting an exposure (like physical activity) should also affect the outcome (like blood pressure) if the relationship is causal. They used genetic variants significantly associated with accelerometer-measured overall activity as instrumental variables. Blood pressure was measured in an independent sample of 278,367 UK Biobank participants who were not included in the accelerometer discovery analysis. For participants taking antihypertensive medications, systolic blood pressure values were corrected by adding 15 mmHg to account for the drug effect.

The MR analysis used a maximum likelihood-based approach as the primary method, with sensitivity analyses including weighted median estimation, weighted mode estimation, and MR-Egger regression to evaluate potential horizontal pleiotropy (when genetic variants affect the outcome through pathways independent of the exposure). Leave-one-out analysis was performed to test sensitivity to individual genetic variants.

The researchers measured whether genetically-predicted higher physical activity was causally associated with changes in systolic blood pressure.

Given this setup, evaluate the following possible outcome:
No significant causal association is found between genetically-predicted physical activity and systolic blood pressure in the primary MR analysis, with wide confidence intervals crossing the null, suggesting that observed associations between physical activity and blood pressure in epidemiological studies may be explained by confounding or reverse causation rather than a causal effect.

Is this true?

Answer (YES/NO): NO